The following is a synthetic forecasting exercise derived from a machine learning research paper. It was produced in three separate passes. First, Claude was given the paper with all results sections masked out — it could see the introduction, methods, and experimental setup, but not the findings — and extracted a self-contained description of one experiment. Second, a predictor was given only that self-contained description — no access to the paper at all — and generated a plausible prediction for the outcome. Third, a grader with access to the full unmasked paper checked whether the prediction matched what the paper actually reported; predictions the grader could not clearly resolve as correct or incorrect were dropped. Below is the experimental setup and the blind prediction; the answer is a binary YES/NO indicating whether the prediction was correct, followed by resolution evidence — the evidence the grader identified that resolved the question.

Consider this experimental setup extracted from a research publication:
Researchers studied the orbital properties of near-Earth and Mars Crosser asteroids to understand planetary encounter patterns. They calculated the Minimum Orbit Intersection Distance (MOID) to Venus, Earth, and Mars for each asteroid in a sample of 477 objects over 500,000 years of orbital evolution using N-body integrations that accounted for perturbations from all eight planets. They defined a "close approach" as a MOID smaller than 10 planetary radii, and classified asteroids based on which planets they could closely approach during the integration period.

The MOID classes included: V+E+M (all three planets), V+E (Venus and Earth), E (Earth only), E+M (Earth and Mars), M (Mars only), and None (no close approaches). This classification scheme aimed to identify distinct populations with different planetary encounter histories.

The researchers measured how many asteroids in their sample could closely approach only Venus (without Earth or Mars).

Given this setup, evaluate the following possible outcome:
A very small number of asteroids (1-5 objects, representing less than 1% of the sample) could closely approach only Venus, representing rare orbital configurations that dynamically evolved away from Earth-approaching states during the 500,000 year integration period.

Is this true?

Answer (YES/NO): NO